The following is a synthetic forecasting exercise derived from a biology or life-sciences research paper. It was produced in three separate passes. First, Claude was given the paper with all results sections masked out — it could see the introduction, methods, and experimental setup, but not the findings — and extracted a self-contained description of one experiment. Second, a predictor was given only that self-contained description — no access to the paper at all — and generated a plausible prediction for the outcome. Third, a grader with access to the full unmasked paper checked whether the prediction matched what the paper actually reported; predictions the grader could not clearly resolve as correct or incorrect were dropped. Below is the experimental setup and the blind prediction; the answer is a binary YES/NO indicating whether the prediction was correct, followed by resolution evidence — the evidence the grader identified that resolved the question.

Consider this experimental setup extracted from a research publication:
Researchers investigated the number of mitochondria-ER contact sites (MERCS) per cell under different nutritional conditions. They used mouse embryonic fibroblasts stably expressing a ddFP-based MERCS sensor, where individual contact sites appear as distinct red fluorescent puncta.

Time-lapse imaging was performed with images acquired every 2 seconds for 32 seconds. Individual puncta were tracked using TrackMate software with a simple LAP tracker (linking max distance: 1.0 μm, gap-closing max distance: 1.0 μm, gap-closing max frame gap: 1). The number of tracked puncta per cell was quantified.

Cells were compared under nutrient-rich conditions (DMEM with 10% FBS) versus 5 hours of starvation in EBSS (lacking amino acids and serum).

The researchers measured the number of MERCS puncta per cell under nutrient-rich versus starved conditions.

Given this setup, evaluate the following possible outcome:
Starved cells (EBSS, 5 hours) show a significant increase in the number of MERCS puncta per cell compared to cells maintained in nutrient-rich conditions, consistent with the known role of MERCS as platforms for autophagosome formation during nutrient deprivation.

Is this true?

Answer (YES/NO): NO